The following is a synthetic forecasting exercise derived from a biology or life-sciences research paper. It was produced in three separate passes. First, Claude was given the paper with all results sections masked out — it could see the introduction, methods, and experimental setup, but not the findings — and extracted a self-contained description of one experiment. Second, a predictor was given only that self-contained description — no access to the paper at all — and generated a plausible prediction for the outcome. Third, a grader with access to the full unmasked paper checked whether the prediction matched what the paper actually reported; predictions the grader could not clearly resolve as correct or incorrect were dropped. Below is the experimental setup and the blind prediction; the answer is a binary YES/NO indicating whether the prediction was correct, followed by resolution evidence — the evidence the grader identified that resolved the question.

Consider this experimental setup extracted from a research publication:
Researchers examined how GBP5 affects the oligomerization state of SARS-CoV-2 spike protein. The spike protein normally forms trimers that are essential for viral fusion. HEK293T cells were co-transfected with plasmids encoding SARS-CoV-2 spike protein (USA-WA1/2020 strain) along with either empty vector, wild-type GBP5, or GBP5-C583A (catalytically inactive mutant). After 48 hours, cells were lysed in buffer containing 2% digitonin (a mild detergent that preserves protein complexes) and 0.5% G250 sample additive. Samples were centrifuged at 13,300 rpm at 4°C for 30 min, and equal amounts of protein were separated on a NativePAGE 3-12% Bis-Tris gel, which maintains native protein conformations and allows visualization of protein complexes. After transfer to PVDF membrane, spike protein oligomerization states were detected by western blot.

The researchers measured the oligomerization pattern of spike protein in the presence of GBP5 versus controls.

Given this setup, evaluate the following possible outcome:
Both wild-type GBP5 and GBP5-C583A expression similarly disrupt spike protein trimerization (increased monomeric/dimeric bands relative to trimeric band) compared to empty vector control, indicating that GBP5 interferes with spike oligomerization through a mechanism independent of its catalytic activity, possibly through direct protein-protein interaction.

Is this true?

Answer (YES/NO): NO